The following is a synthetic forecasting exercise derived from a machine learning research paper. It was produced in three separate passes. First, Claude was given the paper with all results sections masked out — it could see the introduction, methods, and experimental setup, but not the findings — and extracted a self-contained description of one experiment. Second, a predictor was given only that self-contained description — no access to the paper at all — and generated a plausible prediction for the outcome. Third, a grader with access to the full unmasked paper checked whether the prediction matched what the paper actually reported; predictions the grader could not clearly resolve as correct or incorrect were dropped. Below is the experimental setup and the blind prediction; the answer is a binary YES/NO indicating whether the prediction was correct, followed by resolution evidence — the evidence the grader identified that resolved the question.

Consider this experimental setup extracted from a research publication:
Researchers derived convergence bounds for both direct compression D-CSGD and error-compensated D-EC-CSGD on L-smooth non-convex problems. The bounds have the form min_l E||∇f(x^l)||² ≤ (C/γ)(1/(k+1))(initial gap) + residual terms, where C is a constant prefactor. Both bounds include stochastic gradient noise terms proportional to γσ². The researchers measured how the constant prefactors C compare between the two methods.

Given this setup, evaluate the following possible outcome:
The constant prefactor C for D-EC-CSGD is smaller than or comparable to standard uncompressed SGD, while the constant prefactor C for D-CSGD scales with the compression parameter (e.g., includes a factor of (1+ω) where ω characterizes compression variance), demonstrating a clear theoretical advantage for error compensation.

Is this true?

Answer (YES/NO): NO